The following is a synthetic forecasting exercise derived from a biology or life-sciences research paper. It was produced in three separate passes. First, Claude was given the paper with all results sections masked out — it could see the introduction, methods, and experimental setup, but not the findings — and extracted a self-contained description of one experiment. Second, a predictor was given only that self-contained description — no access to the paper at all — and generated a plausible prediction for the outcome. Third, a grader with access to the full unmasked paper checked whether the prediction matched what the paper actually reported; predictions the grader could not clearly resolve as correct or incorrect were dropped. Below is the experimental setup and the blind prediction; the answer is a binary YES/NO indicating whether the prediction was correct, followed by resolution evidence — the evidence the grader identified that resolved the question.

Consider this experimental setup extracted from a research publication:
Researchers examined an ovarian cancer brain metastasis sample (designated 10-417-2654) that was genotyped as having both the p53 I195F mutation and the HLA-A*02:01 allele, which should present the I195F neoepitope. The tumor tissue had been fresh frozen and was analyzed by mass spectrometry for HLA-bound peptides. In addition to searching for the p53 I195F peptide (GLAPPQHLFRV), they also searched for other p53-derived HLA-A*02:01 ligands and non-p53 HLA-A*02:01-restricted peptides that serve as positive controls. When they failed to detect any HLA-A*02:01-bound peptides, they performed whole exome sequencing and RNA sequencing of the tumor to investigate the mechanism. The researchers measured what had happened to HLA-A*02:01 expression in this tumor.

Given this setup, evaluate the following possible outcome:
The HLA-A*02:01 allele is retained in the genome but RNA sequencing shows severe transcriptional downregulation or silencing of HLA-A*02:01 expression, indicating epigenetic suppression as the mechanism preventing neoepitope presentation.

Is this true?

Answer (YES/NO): NO